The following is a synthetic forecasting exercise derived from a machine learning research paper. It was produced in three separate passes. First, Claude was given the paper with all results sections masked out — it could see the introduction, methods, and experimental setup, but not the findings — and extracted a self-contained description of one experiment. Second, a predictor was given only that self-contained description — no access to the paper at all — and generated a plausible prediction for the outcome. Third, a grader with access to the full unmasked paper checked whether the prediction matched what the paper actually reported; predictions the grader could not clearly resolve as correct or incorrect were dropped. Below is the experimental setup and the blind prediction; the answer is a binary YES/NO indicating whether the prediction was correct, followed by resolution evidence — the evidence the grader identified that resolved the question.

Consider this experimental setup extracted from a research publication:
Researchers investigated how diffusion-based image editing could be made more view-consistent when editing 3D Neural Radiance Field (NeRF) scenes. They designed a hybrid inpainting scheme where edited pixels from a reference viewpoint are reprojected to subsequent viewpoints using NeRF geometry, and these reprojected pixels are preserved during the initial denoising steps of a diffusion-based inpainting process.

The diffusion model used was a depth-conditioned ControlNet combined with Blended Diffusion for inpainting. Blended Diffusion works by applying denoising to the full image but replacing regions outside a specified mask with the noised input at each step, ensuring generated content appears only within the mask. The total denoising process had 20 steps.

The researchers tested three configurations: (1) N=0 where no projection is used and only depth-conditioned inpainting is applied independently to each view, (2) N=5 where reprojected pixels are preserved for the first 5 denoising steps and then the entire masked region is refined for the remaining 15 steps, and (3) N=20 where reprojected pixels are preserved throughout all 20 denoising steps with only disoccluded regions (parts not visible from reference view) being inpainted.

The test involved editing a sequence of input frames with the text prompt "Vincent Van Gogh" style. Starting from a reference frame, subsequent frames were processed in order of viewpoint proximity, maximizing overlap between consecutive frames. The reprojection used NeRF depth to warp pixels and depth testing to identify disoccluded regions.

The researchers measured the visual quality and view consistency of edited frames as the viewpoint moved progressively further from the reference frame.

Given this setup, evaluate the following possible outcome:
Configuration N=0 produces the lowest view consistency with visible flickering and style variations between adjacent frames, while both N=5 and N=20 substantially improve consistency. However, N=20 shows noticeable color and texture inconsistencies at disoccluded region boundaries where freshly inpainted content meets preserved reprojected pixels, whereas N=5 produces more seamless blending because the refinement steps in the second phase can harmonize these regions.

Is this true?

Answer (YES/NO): NO